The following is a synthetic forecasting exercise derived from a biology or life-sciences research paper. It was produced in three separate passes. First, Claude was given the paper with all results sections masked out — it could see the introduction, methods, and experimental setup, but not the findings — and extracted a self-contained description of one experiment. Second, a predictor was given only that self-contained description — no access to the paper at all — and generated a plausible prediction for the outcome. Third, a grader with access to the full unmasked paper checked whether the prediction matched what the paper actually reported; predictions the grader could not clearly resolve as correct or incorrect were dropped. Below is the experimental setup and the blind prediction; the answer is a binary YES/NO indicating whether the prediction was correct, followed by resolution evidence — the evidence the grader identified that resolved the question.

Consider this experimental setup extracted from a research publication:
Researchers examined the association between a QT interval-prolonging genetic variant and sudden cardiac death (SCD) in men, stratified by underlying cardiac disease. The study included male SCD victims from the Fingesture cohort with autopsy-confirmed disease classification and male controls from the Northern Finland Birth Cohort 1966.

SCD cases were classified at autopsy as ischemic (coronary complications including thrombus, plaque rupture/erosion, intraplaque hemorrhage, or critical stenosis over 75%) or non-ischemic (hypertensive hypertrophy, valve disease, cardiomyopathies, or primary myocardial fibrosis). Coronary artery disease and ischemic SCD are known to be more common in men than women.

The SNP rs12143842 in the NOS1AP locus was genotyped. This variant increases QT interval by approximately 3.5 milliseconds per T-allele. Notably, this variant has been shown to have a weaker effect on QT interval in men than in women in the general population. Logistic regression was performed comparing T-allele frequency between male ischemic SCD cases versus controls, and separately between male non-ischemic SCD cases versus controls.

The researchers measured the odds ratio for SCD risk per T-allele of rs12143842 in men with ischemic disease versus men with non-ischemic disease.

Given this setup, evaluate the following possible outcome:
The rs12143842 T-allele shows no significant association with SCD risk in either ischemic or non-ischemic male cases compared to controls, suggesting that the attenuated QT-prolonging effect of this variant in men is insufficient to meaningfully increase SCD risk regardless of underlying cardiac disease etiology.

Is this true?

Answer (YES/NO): NO